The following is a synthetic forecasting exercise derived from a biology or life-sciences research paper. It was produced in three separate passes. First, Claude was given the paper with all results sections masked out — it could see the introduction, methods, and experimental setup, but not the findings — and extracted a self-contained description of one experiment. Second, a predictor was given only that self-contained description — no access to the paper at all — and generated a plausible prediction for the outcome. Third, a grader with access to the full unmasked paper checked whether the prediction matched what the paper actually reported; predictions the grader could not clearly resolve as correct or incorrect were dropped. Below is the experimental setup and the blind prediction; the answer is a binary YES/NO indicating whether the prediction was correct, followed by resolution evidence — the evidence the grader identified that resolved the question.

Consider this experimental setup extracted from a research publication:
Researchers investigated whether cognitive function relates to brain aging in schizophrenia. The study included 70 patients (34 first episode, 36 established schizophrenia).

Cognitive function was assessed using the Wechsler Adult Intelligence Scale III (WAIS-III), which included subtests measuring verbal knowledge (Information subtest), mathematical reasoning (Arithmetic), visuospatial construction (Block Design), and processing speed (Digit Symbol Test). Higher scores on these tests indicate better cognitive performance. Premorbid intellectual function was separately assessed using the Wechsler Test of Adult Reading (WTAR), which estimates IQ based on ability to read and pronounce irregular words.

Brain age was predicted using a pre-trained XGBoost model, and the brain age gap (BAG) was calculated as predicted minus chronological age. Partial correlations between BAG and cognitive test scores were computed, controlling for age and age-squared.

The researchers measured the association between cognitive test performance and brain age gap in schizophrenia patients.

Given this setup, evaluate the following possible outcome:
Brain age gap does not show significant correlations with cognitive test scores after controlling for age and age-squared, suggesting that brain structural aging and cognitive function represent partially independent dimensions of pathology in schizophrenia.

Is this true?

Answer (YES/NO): YES